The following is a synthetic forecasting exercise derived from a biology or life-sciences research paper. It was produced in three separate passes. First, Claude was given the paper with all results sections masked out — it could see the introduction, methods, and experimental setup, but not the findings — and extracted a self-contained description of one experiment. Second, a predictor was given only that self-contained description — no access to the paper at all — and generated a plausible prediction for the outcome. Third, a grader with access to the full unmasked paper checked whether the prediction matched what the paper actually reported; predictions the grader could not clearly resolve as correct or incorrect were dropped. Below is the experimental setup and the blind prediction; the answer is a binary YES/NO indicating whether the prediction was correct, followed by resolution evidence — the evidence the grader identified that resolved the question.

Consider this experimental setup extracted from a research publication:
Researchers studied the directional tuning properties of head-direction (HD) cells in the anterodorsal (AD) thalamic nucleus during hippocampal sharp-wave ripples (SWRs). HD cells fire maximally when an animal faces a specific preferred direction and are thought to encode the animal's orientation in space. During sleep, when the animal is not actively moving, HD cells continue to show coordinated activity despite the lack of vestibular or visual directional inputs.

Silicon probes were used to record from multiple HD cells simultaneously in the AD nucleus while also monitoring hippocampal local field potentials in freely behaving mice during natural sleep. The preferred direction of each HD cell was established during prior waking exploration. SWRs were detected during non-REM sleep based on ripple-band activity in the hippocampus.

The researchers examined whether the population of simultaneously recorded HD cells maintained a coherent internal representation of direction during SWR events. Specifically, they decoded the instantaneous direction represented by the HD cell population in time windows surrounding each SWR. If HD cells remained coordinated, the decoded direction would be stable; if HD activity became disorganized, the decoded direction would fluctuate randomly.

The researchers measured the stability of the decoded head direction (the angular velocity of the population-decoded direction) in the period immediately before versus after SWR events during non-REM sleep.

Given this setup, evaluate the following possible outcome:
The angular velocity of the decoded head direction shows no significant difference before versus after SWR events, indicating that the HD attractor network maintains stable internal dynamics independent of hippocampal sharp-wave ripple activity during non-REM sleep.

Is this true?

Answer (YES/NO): NO